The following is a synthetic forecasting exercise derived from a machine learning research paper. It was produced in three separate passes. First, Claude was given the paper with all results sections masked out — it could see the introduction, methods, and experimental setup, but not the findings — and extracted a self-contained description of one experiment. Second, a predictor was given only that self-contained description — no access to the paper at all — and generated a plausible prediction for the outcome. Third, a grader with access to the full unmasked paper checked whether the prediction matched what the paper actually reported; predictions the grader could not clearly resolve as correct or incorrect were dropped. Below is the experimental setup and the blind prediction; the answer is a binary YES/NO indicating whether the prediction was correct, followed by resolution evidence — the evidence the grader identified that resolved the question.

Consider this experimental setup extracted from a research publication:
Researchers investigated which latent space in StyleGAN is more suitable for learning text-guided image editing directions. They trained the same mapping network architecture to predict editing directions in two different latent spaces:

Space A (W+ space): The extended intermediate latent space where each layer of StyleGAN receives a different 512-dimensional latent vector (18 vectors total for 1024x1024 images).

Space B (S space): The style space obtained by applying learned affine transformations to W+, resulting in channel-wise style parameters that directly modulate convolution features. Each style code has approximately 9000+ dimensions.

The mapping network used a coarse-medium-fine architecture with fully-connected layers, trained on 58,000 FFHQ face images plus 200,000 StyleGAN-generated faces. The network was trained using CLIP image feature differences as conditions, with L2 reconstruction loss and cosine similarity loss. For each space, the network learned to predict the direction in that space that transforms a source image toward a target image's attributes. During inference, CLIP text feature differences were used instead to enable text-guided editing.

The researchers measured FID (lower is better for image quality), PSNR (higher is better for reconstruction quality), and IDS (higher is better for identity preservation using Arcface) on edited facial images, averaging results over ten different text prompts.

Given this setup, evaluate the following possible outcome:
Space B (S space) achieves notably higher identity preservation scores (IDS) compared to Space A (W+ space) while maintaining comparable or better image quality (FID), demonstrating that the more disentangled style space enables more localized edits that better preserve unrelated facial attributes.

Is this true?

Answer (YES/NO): YES